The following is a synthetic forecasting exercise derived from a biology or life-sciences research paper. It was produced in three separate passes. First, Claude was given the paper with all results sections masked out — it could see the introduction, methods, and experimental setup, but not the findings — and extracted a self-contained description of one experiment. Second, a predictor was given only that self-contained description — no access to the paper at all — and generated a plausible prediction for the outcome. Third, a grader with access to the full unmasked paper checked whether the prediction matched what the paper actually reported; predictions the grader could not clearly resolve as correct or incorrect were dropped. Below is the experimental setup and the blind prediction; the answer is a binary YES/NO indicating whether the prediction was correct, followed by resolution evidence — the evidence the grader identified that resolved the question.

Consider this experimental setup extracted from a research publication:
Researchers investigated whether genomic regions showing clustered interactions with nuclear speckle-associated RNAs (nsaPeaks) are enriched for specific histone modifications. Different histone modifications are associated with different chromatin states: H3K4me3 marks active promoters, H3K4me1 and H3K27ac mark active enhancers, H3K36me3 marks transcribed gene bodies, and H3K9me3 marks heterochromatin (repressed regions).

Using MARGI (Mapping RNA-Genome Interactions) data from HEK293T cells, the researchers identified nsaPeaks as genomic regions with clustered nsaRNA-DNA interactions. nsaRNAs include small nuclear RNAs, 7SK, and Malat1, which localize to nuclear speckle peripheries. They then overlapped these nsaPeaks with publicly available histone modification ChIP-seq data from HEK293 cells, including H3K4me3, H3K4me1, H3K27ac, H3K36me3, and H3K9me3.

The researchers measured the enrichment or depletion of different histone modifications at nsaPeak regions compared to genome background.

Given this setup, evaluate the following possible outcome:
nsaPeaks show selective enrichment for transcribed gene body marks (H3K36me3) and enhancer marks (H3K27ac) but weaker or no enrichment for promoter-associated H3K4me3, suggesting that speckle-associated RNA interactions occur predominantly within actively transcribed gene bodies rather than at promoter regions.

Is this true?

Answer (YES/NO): NO